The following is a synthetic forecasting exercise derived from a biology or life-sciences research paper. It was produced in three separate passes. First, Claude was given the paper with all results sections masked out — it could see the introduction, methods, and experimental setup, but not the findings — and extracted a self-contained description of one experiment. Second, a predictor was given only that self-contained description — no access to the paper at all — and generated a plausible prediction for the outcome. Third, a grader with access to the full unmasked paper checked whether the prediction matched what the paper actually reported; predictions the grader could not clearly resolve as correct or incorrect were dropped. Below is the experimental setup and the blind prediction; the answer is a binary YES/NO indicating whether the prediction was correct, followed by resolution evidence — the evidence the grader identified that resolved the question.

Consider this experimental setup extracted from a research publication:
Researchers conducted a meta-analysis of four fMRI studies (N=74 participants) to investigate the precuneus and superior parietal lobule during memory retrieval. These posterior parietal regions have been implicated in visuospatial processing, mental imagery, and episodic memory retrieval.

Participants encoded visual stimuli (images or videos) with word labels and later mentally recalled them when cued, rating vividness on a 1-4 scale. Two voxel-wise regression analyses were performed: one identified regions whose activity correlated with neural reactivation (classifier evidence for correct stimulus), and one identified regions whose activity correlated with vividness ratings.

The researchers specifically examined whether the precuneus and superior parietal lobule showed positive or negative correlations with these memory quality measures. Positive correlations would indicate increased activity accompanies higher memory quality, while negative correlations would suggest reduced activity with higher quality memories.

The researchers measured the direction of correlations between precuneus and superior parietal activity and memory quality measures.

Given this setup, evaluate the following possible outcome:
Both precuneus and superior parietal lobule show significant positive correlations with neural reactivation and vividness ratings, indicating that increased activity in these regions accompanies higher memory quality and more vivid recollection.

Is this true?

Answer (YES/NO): NO